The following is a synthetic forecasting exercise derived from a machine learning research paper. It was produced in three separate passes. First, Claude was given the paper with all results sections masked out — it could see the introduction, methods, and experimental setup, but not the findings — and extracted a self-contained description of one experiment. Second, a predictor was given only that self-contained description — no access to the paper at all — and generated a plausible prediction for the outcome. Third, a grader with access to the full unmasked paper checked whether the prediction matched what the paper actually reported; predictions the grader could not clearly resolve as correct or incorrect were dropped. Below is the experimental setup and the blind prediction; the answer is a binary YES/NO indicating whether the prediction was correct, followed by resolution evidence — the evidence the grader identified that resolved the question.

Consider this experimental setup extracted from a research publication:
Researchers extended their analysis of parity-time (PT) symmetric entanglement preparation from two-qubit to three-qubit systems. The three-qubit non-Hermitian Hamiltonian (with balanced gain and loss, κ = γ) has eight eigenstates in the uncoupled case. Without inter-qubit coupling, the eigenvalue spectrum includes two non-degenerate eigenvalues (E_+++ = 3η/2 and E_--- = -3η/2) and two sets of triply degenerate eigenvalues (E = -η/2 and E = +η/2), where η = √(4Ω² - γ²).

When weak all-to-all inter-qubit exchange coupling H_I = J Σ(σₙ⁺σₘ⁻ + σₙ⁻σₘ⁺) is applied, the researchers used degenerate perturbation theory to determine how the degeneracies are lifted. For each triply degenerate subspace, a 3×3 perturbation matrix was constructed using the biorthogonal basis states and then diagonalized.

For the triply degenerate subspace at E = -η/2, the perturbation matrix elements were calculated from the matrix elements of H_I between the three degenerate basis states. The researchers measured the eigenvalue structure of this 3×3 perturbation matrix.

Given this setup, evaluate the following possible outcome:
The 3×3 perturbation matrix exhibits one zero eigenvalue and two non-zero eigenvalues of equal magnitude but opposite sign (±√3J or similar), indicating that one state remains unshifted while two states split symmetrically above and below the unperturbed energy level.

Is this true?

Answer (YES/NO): NO